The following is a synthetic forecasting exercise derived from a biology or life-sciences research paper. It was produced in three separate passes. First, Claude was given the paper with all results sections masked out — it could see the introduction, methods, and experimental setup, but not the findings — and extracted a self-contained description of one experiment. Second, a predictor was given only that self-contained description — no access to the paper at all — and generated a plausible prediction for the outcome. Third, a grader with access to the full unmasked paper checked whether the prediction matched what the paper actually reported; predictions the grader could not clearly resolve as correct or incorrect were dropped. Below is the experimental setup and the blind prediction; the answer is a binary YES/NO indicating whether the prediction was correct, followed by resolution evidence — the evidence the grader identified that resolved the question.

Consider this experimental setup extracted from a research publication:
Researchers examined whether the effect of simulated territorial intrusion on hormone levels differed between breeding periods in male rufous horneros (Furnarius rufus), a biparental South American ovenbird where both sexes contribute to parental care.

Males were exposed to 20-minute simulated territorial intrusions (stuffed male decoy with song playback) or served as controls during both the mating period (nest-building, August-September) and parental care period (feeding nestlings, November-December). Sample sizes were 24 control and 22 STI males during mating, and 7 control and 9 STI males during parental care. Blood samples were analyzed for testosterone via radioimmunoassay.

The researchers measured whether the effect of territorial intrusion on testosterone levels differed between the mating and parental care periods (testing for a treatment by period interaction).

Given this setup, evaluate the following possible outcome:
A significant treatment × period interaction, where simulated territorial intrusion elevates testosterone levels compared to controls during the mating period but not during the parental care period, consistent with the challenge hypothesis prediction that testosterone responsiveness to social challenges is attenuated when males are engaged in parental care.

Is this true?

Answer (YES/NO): NO